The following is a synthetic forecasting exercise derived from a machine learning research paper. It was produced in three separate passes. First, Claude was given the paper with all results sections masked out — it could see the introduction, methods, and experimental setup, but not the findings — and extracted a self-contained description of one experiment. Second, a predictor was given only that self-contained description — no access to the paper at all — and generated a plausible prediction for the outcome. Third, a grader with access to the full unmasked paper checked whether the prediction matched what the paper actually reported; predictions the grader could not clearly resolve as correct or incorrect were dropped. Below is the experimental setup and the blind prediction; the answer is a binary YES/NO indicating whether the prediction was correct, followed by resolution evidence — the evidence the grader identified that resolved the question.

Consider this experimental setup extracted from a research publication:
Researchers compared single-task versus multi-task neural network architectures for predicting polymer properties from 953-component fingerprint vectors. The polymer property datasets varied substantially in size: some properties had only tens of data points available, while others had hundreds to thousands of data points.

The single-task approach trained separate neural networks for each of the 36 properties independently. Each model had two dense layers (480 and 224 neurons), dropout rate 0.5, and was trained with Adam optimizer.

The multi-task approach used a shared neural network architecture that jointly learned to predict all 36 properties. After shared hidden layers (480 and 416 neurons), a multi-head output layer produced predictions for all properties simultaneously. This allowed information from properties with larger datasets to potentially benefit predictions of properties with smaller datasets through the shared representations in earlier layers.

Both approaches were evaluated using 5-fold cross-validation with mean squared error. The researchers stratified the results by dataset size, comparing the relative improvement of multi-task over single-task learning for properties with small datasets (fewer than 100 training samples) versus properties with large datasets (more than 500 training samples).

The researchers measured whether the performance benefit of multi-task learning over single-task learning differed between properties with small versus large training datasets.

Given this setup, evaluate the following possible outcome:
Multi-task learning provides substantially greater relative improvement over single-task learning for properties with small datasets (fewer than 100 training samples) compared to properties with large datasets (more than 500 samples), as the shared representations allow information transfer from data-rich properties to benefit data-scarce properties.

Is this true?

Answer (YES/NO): YES